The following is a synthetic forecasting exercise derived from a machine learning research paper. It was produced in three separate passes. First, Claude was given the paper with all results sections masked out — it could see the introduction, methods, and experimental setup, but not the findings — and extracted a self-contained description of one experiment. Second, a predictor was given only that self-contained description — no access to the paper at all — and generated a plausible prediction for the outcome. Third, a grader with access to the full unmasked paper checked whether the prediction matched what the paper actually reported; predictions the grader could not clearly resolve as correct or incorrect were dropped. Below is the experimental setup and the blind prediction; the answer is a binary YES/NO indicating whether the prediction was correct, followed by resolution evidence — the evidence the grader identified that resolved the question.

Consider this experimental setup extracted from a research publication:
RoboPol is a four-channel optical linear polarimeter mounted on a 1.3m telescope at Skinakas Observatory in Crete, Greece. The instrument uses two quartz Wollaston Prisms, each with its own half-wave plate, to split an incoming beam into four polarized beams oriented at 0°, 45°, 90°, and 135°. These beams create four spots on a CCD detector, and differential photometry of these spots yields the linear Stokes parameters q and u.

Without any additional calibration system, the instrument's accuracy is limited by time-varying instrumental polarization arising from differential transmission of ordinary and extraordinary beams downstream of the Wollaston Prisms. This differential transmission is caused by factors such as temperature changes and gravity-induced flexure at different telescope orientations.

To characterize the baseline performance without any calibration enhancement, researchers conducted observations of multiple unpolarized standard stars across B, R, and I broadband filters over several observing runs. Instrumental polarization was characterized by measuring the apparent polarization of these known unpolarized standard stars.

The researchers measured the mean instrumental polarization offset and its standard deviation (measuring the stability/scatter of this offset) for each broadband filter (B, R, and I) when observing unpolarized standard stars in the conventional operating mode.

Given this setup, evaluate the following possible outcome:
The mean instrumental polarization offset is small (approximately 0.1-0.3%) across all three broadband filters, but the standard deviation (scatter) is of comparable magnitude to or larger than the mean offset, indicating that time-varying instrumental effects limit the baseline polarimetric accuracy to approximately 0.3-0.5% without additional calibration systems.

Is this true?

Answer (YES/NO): NO